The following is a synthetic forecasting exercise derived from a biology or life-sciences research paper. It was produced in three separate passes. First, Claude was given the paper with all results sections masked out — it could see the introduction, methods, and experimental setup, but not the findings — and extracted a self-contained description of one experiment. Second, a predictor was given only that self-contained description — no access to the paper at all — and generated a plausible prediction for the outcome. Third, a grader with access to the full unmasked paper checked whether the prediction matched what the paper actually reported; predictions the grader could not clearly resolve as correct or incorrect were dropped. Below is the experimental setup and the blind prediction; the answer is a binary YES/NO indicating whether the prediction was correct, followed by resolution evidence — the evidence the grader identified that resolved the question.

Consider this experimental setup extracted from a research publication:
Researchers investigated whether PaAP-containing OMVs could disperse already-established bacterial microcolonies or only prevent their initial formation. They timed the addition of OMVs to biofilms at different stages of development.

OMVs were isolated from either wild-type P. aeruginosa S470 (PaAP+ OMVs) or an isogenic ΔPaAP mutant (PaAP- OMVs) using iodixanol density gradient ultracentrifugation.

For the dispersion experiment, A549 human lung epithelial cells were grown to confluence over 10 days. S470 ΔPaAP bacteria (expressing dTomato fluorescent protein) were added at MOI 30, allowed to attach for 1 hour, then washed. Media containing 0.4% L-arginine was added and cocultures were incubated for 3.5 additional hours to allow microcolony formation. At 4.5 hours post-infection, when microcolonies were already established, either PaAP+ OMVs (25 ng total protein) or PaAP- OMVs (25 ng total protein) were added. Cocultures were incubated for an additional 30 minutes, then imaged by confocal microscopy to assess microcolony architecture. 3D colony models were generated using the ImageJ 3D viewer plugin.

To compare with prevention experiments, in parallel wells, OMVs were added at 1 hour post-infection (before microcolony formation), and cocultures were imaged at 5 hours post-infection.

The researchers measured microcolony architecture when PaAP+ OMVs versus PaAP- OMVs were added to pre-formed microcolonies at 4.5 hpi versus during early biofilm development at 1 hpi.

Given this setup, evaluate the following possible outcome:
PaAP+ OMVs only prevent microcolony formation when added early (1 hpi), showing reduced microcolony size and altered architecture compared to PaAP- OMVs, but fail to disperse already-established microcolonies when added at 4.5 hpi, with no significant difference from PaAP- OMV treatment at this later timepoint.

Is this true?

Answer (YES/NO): NO